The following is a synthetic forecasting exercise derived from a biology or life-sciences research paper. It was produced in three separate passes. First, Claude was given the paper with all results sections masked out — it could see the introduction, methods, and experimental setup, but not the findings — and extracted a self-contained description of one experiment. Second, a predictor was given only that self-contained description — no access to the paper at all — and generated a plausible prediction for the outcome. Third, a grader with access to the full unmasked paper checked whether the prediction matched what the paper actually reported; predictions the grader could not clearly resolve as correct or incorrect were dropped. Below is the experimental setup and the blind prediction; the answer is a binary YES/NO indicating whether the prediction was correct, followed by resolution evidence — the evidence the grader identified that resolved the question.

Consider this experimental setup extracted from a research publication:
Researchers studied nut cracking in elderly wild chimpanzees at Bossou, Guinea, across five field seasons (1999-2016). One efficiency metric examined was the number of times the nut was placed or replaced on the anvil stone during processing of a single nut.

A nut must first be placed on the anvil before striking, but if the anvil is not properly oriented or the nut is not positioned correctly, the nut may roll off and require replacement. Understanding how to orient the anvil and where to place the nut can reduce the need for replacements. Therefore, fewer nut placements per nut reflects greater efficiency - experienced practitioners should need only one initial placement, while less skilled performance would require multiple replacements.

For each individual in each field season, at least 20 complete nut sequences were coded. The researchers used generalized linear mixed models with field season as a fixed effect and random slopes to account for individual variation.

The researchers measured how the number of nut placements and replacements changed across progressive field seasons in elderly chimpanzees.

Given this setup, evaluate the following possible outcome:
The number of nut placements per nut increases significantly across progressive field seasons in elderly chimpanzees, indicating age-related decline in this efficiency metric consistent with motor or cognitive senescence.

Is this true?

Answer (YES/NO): NO